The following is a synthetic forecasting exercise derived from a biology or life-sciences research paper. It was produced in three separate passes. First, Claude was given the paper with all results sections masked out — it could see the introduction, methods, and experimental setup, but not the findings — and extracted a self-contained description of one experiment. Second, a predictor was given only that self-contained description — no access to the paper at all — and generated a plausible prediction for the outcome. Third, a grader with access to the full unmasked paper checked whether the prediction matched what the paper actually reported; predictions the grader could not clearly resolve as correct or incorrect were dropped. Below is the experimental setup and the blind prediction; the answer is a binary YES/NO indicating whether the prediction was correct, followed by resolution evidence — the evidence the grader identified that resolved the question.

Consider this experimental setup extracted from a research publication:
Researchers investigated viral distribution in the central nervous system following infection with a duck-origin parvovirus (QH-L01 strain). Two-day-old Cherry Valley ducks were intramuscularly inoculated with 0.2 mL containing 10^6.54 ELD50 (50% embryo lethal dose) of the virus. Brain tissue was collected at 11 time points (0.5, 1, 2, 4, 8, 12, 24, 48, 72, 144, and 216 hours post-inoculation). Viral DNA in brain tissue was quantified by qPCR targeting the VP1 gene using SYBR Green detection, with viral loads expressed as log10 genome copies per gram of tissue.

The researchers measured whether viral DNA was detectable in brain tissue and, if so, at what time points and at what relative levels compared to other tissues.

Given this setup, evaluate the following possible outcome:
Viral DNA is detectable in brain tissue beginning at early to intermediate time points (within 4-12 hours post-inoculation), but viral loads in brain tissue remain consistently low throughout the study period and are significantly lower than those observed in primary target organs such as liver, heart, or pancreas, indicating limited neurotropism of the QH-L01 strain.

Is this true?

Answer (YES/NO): NO